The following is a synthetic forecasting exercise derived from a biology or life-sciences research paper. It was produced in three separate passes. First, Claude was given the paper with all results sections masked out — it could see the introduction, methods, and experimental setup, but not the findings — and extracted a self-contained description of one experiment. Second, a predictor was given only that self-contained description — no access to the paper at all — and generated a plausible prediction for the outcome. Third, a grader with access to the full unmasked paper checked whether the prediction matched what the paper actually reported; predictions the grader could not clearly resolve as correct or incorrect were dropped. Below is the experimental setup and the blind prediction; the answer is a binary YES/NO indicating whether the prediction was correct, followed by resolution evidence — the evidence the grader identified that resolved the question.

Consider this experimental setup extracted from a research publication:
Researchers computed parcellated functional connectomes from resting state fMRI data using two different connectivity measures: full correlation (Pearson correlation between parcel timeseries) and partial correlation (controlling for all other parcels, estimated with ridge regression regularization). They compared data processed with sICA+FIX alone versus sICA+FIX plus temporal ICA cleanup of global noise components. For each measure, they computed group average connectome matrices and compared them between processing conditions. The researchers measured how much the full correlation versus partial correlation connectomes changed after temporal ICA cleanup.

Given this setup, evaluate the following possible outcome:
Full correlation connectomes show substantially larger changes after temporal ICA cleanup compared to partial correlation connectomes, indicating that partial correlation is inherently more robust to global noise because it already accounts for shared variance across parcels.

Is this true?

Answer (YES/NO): YES